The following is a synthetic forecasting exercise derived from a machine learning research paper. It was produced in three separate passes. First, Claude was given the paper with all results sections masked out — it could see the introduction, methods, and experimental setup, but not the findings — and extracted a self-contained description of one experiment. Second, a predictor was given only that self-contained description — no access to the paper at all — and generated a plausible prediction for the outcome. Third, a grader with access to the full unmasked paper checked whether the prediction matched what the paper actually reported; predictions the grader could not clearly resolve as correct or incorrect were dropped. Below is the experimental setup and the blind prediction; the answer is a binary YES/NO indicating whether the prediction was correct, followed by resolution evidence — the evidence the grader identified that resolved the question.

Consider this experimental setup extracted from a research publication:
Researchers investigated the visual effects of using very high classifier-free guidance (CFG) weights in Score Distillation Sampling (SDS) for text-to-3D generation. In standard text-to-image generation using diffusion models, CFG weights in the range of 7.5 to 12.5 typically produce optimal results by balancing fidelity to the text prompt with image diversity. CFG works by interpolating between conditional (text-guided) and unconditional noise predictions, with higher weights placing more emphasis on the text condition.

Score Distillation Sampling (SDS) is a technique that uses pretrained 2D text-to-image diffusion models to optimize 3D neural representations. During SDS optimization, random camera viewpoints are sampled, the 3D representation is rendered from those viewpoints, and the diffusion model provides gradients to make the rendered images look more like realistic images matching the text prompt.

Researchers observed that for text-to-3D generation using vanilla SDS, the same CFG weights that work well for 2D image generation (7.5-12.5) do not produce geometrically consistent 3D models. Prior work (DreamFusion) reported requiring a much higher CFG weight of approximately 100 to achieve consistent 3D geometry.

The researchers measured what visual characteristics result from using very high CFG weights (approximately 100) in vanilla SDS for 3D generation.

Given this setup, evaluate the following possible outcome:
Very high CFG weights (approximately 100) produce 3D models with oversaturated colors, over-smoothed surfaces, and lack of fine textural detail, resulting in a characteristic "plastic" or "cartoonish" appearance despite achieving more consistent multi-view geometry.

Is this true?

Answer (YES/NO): NO